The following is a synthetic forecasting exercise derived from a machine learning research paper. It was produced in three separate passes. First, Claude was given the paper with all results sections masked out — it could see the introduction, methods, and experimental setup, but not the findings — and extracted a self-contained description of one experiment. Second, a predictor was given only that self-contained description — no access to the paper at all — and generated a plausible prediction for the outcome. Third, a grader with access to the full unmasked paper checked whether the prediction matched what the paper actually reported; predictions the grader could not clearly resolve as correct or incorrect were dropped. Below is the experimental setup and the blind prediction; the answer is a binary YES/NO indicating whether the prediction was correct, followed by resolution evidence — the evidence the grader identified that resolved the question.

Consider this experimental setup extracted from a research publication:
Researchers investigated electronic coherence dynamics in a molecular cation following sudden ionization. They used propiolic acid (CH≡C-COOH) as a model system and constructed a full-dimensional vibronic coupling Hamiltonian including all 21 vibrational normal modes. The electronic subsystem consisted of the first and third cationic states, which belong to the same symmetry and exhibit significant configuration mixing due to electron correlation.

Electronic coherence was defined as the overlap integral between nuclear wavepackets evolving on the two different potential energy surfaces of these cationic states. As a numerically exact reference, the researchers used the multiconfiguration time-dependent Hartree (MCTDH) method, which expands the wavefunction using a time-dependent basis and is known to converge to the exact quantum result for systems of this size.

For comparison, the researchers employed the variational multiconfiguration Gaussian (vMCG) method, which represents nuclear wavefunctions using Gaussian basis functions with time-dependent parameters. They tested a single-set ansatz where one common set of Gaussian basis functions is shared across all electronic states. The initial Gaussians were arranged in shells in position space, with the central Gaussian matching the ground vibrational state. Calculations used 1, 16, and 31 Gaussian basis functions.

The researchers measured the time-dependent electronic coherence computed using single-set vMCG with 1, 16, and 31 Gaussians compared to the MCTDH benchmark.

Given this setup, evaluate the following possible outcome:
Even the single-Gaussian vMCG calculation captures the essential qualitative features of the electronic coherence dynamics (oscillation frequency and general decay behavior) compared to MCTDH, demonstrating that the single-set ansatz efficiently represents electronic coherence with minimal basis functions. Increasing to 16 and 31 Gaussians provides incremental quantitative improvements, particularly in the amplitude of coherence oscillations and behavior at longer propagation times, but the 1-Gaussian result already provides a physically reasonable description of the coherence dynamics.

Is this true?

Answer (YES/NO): NO